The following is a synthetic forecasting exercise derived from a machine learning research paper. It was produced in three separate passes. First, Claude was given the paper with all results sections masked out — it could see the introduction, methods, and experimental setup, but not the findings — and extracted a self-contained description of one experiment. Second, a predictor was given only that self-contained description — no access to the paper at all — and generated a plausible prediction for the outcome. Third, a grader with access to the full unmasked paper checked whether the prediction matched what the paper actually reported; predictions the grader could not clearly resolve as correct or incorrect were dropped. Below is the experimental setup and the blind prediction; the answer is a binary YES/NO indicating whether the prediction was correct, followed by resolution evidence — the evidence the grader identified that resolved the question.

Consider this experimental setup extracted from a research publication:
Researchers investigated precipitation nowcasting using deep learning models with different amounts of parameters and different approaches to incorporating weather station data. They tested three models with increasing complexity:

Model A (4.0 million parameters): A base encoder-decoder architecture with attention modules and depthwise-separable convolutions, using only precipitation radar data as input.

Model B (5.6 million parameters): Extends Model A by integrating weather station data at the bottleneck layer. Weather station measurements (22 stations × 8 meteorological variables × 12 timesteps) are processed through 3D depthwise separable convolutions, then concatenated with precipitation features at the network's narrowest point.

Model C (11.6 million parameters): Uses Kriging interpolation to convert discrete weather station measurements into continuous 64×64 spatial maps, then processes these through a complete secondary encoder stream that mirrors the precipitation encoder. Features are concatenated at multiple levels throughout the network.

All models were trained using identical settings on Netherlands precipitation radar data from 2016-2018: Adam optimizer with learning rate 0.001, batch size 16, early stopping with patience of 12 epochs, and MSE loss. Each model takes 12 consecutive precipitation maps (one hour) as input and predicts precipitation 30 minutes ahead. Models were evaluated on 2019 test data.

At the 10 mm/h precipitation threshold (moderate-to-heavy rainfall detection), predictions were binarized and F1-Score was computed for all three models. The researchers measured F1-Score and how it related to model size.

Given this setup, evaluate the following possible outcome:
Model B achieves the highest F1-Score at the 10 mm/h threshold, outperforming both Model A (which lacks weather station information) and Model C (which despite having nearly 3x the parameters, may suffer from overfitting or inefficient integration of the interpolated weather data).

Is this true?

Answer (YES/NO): YES